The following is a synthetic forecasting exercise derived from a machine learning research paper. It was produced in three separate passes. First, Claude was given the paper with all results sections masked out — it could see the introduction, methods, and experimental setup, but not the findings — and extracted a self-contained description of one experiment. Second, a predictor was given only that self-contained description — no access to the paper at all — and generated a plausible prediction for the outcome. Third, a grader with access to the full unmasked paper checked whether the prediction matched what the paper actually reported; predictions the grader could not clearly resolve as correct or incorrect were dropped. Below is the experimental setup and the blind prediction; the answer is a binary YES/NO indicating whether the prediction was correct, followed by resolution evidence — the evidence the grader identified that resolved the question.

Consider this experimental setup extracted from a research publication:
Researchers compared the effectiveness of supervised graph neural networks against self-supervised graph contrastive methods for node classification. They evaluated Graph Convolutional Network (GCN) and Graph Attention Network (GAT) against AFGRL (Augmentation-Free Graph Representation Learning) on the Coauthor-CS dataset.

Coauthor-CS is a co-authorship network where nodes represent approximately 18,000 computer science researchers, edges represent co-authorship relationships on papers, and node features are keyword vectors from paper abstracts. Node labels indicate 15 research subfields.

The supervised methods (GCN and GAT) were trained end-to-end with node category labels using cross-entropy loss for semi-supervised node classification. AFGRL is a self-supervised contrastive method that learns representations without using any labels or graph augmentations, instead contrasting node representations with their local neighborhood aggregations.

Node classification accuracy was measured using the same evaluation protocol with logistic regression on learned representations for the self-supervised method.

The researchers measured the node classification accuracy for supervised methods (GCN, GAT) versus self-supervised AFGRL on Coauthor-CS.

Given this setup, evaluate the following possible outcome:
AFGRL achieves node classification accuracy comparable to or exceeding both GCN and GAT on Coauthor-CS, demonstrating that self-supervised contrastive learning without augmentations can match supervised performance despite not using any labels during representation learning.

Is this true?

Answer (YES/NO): YES